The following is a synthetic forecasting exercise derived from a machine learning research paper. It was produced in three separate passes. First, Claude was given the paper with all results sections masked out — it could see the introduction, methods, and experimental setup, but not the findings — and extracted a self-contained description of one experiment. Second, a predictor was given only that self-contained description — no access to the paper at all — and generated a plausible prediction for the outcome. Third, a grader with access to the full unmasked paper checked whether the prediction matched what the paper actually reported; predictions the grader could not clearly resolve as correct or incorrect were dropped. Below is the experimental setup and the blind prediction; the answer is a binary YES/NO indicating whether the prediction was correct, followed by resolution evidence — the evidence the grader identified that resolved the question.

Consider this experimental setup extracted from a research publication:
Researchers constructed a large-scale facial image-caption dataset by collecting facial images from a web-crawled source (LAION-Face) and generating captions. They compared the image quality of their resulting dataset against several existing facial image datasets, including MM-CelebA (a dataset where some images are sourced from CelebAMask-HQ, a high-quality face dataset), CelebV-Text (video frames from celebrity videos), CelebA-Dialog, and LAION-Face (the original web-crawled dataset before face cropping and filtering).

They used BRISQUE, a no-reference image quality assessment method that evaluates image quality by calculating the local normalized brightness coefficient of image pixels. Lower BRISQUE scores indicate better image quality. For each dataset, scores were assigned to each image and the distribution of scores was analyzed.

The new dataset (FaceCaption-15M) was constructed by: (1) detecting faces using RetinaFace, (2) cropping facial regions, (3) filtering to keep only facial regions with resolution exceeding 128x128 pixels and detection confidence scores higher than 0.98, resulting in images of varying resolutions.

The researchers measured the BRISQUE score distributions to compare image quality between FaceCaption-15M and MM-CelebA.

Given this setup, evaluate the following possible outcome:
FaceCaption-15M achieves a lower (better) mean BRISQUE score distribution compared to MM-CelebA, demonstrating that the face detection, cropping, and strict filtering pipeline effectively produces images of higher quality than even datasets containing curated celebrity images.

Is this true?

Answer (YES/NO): NO